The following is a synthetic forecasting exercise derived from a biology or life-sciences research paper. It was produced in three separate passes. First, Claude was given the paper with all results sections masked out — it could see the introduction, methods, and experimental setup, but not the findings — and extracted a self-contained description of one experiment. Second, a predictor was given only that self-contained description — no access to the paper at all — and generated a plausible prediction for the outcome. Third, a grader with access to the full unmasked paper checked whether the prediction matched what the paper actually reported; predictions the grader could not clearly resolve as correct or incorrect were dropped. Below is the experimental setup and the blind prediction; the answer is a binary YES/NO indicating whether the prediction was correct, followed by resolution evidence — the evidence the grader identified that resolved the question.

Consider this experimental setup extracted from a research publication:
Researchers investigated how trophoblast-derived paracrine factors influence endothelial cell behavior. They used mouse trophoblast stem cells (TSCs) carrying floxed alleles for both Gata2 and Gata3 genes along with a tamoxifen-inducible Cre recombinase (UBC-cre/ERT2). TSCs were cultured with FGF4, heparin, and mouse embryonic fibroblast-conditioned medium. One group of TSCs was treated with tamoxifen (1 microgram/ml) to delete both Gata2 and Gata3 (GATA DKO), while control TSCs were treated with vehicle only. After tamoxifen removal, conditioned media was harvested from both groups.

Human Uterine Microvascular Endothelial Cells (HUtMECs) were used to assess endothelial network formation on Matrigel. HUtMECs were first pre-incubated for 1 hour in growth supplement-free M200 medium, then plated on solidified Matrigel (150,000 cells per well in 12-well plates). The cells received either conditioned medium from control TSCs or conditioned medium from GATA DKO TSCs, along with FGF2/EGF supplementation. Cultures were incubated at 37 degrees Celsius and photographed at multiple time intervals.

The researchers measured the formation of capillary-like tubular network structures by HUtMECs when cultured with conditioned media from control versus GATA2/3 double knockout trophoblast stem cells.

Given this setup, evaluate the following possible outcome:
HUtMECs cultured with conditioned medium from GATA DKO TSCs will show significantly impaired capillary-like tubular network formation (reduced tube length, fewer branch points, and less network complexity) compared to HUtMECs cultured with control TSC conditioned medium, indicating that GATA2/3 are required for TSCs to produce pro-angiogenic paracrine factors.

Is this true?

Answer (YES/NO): YES